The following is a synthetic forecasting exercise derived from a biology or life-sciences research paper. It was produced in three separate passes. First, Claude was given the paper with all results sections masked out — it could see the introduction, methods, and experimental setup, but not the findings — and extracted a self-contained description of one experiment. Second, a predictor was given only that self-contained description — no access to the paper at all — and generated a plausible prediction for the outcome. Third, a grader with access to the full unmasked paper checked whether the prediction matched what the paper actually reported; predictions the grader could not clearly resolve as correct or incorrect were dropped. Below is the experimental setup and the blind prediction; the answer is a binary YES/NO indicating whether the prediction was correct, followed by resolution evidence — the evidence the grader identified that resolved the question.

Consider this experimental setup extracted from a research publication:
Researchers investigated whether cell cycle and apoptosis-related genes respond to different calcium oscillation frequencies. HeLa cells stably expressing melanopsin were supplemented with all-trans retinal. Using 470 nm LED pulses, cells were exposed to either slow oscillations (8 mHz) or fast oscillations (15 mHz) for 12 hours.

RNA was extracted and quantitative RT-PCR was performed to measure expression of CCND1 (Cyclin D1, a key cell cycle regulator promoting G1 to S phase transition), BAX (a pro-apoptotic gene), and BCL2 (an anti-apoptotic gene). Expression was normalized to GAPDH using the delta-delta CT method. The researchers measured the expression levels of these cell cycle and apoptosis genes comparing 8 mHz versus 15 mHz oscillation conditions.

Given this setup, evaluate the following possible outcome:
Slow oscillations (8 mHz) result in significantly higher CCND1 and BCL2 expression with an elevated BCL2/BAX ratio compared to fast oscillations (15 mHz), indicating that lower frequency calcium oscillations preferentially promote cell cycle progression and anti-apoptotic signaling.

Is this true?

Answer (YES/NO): NO